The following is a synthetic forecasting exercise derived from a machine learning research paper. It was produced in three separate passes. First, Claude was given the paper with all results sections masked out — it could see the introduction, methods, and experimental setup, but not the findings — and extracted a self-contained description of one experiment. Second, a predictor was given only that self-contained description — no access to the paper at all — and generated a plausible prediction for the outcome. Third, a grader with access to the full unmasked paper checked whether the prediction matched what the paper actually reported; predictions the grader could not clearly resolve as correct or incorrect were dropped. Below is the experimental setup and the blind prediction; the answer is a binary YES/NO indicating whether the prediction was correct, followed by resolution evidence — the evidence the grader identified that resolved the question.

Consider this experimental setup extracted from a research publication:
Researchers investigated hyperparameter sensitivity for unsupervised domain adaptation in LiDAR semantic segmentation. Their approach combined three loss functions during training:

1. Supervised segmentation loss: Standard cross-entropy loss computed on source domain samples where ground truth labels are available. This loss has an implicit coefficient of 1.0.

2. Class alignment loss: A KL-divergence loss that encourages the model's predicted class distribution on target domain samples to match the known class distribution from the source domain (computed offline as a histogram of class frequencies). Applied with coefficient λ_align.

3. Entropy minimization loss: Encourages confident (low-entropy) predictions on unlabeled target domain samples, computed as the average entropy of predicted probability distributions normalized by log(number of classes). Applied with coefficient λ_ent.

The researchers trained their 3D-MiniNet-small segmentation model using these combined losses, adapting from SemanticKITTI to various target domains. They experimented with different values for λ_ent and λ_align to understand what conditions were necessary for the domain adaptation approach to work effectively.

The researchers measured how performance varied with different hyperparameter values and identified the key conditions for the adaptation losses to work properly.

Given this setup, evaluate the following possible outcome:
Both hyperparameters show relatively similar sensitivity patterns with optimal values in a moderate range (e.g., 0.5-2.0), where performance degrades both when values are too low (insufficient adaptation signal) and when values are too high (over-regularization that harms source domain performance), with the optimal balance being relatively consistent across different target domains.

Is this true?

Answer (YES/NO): NO